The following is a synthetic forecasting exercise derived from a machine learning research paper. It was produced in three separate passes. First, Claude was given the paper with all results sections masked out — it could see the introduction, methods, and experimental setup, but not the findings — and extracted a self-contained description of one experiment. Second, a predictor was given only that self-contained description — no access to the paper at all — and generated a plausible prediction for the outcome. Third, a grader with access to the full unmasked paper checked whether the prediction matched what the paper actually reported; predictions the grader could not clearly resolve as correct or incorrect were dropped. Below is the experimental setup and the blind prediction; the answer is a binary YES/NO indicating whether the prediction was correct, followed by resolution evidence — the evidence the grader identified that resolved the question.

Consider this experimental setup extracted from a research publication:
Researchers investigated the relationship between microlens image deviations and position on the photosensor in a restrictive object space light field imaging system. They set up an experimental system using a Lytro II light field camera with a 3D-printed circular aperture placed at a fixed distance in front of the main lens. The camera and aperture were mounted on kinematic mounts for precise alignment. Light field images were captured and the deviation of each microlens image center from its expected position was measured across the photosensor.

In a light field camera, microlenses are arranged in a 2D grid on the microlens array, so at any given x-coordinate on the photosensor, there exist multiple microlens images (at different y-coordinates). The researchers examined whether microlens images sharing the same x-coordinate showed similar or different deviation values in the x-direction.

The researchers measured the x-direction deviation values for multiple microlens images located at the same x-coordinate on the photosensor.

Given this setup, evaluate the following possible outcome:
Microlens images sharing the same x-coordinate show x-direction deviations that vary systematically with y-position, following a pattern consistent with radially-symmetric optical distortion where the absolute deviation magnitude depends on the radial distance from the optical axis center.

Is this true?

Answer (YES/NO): NO